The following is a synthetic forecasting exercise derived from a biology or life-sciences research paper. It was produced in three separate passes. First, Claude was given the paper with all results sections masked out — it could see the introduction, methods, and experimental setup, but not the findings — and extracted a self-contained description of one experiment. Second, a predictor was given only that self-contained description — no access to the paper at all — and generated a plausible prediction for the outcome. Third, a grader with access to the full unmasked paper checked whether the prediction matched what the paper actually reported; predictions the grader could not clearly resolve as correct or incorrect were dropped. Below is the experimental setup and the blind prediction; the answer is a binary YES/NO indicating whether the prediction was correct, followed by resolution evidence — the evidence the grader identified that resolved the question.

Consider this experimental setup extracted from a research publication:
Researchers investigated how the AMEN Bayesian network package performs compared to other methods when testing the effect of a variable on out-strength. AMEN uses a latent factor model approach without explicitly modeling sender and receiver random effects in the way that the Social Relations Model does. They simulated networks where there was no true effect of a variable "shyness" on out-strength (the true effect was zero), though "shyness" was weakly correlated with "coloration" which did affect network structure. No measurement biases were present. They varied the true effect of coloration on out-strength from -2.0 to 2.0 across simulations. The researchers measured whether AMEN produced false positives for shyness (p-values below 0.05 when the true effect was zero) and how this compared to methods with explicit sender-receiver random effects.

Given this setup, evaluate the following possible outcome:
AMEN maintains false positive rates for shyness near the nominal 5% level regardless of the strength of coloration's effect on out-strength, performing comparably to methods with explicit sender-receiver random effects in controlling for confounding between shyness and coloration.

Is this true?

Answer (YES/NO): NO